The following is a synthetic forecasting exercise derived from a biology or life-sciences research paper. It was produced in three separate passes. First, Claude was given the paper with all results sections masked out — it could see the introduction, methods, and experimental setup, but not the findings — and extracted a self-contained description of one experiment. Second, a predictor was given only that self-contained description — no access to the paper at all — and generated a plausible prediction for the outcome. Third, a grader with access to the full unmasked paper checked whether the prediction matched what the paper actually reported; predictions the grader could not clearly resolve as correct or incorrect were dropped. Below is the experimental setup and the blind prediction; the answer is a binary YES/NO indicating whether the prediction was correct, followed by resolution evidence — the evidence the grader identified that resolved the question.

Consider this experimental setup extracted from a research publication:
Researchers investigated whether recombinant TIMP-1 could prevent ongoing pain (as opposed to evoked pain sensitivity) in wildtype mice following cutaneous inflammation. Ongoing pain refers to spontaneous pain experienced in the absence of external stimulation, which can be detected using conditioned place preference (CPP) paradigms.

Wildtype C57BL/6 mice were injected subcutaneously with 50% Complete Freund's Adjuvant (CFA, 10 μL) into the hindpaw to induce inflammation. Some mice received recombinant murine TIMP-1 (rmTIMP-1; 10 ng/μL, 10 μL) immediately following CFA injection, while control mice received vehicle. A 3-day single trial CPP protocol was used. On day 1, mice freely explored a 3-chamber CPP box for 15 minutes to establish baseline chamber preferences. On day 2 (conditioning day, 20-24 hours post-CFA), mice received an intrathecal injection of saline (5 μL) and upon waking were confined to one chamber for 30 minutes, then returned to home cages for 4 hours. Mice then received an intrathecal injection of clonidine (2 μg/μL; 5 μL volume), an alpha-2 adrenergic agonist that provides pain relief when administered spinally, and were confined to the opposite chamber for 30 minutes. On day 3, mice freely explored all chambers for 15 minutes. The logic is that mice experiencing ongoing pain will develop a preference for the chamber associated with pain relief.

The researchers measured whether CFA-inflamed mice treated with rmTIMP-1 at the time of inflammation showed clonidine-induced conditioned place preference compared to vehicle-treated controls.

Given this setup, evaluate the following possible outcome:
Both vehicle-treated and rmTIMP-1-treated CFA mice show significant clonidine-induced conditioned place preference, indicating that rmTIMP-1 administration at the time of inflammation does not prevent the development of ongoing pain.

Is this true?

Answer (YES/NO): NO